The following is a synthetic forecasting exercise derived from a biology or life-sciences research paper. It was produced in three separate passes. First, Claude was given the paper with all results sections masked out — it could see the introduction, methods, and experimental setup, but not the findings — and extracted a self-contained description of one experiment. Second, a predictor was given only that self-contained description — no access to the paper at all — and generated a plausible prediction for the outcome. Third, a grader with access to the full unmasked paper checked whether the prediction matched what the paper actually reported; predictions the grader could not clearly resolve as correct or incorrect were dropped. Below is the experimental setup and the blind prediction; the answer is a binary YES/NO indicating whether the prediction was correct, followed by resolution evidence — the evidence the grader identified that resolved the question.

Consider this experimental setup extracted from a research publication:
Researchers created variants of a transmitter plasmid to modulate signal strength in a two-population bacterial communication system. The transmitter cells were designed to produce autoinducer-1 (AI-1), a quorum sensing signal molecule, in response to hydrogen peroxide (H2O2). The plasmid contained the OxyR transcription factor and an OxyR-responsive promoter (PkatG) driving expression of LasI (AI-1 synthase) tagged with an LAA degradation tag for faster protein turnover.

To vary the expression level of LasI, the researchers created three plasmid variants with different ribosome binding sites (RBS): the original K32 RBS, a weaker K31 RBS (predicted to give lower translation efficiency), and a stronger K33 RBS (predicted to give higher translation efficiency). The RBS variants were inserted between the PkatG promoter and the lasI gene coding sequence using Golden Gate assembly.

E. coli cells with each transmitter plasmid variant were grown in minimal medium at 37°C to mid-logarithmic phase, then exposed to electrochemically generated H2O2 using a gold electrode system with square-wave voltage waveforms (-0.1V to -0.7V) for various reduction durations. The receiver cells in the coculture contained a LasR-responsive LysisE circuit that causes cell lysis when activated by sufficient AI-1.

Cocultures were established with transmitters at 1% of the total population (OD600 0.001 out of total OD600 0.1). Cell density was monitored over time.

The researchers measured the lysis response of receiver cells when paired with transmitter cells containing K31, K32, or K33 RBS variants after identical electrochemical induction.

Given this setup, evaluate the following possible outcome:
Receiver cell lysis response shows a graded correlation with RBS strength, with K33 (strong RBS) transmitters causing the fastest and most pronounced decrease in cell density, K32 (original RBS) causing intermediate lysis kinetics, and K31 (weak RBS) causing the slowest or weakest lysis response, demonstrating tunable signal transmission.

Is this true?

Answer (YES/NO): NO